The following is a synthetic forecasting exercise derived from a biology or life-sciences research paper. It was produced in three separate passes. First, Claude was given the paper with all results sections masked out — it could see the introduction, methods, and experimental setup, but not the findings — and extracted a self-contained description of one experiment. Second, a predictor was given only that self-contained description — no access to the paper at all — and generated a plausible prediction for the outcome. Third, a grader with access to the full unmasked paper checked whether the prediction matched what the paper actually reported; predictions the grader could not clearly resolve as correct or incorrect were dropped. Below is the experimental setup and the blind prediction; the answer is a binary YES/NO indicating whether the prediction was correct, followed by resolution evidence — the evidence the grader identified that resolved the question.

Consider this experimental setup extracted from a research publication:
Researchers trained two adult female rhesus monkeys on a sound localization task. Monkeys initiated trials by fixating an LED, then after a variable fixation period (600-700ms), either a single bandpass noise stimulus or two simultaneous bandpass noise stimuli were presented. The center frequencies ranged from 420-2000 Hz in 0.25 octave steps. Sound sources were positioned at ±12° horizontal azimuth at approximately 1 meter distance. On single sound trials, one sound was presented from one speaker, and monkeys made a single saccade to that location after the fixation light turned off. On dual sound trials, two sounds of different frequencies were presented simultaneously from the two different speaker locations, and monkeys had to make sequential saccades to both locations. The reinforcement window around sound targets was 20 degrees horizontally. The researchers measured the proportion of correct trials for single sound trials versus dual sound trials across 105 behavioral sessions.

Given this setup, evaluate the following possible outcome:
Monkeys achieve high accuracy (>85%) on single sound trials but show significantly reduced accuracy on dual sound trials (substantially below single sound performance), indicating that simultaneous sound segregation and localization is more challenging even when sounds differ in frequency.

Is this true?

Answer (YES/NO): NO